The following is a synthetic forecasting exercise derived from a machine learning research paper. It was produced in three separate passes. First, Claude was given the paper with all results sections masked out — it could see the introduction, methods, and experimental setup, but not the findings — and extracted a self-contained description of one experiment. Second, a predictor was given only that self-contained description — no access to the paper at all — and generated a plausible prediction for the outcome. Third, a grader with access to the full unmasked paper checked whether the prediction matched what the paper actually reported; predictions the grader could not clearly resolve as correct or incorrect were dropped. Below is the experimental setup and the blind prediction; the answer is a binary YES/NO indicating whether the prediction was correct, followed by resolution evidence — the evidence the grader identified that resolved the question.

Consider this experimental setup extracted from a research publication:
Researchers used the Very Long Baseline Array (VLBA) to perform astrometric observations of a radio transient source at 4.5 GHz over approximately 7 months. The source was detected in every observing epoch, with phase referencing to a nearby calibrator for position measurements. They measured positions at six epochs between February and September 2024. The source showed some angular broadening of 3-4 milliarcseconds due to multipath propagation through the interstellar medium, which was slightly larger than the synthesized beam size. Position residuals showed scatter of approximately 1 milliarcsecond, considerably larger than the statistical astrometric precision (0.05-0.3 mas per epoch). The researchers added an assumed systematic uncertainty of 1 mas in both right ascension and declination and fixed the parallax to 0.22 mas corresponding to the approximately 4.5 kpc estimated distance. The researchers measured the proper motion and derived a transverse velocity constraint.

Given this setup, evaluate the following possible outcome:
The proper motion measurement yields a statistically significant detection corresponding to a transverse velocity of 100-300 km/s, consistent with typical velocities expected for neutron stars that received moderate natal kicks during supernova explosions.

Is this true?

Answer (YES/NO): NO